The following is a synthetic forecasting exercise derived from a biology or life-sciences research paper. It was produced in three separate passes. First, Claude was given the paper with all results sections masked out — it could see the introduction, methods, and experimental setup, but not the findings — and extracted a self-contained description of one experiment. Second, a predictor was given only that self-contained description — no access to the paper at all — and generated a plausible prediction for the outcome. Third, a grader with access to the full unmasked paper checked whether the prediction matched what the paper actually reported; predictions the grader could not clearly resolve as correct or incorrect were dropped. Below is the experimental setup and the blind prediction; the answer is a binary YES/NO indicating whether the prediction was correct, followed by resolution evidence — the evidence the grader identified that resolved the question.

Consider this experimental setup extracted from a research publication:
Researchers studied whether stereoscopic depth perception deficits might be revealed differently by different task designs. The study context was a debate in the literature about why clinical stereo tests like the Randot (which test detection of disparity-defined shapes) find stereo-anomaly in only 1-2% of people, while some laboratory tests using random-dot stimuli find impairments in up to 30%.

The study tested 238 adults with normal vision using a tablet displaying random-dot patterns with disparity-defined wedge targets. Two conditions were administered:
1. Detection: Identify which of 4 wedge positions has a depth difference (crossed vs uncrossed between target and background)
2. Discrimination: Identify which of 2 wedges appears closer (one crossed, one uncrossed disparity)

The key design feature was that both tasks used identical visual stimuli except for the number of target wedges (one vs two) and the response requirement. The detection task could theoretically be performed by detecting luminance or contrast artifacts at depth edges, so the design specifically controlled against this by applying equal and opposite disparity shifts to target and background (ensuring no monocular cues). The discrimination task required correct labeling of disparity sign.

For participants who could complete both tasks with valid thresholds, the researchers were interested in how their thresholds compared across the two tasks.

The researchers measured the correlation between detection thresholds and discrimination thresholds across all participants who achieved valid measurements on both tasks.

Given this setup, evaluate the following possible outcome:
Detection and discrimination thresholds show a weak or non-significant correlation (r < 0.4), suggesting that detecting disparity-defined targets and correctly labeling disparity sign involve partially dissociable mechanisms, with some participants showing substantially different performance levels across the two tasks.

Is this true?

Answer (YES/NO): NO